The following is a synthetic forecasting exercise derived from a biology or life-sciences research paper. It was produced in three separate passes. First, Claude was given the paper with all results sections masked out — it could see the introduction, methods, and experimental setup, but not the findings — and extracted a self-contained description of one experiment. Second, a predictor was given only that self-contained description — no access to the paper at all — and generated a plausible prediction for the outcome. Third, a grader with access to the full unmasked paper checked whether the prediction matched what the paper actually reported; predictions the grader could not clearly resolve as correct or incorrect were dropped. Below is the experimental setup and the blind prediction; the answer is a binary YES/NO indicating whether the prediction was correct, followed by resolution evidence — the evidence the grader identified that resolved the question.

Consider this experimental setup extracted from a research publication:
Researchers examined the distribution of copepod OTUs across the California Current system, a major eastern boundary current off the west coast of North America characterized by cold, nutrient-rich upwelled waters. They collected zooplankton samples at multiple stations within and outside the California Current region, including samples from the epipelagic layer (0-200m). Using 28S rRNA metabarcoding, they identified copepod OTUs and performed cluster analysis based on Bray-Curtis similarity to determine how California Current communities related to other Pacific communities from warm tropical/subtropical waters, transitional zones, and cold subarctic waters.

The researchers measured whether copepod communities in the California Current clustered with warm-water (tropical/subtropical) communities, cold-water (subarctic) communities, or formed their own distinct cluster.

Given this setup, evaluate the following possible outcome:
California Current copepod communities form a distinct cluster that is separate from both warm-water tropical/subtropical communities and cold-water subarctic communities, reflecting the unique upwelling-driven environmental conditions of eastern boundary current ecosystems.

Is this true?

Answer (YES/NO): YES